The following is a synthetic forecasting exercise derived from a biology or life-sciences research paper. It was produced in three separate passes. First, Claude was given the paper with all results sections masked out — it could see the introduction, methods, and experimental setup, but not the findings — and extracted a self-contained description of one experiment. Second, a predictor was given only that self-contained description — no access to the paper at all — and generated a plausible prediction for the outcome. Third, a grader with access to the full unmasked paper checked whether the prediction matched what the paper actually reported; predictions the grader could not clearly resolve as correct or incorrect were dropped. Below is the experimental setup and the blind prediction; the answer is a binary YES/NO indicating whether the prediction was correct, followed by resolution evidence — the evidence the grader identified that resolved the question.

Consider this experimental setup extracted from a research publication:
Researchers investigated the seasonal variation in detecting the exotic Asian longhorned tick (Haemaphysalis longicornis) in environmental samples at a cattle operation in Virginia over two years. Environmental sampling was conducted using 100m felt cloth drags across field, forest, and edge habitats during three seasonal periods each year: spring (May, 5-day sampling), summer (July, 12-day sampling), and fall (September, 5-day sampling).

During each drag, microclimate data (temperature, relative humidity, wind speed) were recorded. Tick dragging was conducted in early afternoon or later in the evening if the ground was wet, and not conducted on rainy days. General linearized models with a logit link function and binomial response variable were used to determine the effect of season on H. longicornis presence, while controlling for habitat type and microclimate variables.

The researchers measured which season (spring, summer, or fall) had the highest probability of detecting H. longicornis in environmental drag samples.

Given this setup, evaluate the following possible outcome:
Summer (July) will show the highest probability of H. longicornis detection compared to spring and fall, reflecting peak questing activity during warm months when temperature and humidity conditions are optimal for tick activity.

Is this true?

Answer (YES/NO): NO